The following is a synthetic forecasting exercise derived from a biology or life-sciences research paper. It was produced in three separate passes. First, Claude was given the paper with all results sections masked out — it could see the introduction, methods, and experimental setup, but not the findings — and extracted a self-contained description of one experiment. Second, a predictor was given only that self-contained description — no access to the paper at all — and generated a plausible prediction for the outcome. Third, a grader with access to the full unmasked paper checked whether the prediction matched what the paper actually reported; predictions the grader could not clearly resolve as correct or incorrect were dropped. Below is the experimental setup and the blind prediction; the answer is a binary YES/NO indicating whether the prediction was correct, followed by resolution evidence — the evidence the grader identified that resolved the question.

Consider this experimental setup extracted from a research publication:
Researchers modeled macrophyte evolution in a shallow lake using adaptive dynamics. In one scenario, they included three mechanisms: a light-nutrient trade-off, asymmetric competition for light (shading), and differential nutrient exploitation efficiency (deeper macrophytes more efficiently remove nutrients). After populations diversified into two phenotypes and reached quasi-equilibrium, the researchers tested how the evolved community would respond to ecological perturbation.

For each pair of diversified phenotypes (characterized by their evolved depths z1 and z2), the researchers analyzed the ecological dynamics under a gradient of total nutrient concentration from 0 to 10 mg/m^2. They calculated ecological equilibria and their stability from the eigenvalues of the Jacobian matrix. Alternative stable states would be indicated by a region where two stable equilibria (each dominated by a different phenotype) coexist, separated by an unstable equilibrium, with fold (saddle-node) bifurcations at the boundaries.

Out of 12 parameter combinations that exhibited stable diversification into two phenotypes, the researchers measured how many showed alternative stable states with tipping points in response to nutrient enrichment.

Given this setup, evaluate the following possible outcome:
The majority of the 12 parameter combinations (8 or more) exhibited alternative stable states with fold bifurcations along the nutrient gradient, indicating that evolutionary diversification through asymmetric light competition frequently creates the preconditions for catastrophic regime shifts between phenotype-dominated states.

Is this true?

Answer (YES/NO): NO